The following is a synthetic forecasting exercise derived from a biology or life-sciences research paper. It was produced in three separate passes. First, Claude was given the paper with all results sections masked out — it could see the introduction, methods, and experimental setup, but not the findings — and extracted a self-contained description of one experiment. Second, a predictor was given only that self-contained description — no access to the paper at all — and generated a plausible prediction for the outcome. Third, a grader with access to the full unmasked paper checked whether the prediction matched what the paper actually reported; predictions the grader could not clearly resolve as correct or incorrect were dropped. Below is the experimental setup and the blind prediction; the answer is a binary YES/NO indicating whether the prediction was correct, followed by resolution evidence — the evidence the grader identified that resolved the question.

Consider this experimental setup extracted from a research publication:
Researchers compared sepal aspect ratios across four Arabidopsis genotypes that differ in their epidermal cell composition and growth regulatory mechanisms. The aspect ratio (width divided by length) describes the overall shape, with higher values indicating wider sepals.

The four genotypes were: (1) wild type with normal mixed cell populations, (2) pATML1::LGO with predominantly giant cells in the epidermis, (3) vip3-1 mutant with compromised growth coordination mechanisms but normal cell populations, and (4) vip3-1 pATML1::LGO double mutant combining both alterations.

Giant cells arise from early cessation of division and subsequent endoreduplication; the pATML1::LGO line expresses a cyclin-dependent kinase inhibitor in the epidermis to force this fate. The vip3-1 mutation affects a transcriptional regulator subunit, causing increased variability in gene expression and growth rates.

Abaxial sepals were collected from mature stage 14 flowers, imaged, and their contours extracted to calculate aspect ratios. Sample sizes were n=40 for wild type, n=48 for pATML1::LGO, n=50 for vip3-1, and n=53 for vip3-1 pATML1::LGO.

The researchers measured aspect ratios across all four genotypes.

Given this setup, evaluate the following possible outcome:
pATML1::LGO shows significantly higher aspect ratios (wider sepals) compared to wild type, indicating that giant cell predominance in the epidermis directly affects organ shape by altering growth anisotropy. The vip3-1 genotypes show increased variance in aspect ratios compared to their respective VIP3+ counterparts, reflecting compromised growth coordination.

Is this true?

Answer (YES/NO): NO